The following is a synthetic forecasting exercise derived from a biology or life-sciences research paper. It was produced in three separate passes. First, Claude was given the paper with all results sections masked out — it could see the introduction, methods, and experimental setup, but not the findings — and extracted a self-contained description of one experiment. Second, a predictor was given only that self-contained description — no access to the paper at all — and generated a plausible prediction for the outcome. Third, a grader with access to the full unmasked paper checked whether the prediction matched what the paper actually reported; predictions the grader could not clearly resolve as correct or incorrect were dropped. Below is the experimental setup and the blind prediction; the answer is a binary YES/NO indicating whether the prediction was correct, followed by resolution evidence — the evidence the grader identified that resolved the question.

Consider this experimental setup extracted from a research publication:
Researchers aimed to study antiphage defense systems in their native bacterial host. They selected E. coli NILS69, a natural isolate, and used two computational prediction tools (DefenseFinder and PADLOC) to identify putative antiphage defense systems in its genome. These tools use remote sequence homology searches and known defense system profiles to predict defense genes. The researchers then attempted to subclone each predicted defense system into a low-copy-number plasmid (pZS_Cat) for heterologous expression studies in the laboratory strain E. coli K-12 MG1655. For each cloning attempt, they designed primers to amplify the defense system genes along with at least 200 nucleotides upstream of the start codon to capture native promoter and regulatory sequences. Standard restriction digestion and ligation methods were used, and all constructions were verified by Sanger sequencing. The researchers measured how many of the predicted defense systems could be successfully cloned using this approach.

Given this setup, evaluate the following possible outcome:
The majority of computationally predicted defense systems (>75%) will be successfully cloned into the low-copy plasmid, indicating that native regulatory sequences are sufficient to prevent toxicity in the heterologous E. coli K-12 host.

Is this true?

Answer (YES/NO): NO